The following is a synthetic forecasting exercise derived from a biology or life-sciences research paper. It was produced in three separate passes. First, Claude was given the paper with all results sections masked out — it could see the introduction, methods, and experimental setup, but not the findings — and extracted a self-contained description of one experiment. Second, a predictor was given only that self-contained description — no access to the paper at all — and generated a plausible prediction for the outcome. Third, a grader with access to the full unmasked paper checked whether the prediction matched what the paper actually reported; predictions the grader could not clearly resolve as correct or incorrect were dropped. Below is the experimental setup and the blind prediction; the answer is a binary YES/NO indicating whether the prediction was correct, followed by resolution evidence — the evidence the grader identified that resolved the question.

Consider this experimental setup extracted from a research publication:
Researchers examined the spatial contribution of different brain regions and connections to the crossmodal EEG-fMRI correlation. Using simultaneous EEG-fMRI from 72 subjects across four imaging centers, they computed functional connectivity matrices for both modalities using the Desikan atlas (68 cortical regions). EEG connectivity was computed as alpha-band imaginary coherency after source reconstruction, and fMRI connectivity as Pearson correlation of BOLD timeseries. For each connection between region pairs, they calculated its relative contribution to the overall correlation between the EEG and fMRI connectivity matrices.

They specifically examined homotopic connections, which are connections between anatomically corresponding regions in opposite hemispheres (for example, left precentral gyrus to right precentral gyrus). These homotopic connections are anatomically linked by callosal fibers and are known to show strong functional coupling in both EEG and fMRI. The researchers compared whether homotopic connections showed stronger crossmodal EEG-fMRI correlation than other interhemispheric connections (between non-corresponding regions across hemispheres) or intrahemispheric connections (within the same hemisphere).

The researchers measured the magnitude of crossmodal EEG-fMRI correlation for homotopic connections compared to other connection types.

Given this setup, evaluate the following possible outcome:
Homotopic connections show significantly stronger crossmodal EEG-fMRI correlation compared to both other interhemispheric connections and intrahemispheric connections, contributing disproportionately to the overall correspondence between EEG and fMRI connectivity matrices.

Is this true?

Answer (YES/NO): YES